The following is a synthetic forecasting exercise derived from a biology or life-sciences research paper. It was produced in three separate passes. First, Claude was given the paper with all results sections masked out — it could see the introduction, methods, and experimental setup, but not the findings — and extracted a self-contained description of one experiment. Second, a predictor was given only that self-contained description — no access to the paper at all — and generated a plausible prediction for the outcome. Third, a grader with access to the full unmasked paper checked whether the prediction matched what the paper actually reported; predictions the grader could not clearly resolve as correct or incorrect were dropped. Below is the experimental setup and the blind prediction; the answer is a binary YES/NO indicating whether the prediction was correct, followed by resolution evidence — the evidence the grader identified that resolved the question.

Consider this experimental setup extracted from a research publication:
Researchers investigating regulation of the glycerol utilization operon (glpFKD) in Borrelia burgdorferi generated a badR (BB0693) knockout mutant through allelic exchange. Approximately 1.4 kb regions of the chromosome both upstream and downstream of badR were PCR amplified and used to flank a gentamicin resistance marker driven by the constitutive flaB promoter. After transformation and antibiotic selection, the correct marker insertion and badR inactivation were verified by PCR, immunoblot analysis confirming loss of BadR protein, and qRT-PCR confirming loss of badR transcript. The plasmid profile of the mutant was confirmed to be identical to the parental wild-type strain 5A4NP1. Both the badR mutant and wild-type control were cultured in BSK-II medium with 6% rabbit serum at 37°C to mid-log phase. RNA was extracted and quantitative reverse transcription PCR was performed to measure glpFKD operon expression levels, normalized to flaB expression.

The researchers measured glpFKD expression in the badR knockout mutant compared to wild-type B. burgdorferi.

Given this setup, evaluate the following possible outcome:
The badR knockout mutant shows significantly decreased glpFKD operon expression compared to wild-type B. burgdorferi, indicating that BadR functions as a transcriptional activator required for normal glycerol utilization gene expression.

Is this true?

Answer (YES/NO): NO